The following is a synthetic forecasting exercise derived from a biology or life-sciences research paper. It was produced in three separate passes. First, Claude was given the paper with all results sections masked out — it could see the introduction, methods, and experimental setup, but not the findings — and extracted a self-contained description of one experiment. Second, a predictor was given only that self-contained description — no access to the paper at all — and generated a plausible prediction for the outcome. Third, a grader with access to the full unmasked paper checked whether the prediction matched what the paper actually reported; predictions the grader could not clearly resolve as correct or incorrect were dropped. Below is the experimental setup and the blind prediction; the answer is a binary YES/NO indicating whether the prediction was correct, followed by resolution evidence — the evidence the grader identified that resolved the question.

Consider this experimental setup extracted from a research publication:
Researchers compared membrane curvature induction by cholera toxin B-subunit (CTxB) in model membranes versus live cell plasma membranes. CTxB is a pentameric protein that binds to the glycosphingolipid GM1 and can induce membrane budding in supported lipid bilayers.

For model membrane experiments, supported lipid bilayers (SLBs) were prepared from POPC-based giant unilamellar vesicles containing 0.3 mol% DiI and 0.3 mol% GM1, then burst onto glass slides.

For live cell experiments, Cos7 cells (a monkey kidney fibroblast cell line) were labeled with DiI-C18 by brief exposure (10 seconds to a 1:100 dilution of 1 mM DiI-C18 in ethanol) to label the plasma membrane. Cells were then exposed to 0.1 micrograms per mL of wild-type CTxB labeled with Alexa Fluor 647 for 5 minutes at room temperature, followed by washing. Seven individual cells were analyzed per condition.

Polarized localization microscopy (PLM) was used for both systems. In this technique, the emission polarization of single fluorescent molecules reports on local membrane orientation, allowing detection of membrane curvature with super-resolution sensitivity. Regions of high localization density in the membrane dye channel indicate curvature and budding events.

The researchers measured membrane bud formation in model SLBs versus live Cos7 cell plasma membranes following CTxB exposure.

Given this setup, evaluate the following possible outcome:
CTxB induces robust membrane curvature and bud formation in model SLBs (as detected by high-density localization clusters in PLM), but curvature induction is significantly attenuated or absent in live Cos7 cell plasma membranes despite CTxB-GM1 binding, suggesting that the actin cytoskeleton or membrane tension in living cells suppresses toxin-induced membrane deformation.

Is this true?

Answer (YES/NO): NO